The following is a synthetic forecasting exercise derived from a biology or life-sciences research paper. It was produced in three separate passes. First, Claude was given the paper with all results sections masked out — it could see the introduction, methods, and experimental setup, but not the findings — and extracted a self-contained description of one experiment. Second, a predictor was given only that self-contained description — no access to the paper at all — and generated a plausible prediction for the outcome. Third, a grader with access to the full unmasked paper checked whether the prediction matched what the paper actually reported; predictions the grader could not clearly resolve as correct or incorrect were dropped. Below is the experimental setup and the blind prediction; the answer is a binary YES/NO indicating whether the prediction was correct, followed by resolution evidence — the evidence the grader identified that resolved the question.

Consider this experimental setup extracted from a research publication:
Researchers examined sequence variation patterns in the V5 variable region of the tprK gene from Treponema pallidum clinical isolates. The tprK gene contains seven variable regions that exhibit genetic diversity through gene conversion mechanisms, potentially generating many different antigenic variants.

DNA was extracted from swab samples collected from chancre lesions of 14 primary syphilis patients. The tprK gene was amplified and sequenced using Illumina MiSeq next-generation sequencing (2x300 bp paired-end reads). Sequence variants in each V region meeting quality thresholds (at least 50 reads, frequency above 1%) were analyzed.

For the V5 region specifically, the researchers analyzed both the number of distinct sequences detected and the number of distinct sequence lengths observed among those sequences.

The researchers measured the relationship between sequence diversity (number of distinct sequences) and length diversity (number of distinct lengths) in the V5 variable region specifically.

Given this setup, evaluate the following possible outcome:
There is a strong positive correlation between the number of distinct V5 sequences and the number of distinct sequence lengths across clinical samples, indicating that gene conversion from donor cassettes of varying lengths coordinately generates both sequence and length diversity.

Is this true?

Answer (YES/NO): NO